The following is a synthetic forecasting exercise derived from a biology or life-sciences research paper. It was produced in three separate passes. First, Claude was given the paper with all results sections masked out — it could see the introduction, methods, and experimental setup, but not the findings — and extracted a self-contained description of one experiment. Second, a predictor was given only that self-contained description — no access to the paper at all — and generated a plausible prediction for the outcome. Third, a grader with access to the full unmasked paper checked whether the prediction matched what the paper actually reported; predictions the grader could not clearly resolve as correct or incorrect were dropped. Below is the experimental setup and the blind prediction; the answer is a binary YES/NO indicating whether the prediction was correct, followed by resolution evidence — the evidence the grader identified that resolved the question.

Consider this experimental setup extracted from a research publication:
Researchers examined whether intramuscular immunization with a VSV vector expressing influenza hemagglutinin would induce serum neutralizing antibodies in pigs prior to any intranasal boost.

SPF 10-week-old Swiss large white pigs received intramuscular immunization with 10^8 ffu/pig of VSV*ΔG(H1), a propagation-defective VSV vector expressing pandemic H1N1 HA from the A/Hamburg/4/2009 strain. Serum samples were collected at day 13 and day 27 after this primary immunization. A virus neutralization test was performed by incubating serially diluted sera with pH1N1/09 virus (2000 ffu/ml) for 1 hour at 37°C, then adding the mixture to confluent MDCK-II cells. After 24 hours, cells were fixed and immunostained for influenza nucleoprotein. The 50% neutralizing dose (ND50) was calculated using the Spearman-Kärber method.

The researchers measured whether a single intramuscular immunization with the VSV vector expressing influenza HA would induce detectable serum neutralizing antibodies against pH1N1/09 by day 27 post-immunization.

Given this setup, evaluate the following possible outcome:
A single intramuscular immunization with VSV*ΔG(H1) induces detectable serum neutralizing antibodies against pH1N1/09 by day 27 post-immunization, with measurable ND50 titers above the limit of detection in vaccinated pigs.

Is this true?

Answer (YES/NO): YES